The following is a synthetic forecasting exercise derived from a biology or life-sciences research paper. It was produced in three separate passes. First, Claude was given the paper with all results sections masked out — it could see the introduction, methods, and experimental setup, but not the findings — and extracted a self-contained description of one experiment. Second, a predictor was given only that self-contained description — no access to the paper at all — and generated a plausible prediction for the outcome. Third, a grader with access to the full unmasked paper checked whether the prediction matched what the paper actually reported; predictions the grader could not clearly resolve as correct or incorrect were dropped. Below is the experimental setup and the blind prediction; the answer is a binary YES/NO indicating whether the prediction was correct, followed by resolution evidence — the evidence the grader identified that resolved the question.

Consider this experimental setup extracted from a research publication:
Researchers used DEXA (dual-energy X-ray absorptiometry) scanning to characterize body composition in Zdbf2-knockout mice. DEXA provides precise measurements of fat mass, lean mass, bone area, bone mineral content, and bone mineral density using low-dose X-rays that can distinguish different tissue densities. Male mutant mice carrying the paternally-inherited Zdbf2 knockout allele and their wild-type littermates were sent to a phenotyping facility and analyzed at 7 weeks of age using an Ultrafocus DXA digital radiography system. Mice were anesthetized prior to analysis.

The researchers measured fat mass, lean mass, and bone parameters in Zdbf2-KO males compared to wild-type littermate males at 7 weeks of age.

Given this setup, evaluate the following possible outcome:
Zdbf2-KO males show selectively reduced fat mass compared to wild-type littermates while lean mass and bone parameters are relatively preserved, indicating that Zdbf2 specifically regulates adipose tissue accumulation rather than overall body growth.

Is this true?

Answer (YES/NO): NO